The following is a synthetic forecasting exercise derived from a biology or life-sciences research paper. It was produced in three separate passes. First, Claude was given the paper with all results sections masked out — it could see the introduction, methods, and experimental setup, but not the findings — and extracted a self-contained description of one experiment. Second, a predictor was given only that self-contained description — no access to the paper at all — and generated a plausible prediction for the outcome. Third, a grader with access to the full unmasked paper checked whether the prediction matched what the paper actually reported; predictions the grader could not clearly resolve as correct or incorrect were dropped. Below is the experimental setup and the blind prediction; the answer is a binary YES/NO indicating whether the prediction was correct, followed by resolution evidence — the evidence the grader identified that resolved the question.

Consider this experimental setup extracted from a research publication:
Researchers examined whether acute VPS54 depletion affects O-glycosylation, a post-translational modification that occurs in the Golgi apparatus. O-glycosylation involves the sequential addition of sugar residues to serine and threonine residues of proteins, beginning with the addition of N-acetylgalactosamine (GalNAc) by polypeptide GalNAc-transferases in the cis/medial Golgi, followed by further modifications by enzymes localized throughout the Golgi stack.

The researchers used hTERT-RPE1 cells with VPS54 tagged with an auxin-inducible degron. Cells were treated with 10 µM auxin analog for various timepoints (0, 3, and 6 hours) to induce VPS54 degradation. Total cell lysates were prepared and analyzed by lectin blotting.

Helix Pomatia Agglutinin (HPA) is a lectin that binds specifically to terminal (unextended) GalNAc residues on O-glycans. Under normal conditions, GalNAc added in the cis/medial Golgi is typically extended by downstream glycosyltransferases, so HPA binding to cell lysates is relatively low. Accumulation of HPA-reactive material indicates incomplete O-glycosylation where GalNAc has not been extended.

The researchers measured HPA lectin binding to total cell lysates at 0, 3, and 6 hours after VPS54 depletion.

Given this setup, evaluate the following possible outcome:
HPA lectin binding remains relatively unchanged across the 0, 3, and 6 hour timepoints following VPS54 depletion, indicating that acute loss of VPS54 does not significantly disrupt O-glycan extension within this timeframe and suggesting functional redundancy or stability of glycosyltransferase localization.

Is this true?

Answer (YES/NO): NO